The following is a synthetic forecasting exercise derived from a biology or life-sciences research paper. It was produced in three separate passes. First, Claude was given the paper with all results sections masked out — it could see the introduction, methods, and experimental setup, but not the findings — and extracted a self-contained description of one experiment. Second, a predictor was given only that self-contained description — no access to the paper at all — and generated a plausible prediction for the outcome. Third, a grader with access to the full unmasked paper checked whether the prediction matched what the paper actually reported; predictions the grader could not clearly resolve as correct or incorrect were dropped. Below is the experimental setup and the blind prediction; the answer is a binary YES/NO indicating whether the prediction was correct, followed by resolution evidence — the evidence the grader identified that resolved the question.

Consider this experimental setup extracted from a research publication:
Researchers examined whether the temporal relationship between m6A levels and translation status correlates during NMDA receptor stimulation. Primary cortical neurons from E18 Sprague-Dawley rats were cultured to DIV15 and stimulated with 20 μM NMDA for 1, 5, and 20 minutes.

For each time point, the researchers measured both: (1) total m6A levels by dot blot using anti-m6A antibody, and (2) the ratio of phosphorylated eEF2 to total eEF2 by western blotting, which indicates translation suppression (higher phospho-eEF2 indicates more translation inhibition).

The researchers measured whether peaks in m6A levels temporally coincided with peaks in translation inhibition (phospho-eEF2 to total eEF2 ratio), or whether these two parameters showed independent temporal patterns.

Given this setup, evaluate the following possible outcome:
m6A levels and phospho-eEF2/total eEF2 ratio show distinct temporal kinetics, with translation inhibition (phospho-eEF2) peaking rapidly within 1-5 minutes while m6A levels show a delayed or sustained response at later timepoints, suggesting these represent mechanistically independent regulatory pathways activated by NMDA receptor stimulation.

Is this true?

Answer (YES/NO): NO